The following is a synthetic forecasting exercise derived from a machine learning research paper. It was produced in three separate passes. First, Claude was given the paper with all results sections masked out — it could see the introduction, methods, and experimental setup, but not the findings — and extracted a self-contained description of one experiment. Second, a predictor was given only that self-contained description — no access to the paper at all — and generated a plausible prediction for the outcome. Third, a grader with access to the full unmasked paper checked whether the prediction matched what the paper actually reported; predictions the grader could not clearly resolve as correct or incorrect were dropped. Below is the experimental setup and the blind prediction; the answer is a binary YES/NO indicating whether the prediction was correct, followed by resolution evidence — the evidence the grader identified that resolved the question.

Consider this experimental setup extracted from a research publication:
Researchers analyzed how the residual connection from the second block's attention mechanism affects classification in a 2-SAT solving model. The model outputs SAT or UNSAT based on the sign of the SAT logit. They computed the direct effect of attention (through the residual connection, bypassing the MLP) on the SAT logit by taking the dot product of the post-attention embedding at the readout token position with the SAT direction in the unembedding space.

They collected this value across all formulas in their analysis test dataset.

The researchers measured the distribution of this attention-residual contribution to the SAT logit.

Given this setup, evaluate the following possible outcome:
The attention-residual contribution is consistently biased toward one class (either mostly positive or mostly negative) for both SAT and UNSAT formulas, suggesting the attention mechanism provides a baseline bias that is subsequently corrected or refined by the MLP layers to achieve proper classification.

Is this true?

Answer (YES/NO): YES